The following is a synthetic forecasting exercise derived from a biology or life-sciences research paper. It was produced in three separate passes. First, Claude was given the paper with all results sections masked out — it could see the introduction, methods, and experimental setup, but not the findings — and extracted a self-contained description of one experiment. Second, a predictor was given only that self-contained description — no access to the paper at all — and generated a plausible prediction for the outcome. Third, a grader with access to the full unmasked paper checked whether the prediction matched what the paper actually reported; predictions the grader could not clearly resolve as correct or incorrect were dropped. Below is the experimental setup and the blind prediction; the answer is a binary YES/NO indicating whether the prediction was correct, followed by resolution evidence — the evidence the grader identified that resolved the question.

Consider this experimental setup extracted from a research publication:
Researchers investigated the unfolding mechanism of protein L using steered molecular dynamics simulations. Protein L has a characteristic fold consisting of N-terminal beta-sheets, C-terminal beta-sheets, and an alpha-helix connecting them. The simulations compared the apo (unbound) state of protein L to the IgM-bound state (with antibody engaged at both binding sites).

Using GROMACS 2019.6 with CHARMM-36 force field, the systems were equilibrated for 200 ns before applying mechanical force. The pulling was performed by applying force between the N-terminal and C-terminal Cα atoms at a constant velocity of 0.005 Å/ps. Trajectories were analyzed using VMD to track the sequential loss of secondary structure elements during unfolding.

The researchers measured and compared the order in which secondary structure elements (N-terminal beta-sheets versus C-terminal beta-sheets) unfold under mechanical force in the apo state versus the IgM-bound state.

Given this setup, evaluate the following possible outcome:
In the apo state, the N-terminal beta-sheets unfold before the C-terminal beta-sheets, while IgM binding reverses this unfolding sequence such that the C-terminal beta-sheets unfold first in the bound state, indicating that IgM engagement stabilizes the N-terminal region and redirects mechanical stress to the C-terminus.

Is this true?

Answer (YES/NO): YES